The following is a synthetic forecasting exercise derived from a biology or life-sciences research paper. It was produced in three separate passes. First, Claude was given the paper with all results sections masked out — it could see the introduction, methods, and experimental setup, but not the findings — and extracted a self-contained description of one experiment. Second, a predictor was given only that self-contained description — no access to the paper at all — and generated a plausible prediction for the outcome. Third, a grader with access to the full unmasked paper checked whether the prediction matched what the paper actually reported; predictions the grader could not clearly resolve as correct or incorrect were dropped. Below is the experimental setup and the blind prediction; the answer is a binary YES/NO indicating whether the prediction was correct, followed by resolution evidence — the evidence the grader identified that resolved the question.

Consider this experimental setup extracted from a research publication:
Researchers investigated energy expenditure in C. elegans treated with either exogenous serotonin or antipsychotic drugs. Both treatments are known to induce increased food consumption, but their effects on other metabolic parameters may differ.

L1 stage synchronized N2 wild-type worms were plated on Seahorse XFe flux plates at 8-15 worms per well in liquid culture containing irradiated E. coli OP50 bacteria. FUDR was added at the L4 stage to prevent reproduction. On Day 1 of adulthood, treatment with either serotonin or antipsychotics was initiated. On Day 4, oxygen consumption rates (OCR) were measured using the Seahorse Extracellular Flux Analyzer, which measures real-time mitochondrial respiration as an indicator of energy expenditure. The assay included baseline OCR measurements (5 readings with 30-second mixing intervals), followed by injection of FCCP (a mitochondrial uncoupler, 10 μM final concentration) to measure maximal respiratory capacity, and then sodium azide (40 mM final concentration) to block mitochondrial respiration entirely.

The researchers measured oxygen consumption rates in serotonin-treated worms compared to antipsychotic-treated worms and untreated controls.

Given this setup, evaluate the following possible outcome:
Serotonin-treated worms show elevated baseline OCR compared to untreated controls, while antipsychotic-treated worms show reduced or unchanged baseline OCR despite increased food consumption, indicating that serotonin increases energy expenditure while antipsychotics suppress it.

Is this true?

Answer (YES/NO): NO